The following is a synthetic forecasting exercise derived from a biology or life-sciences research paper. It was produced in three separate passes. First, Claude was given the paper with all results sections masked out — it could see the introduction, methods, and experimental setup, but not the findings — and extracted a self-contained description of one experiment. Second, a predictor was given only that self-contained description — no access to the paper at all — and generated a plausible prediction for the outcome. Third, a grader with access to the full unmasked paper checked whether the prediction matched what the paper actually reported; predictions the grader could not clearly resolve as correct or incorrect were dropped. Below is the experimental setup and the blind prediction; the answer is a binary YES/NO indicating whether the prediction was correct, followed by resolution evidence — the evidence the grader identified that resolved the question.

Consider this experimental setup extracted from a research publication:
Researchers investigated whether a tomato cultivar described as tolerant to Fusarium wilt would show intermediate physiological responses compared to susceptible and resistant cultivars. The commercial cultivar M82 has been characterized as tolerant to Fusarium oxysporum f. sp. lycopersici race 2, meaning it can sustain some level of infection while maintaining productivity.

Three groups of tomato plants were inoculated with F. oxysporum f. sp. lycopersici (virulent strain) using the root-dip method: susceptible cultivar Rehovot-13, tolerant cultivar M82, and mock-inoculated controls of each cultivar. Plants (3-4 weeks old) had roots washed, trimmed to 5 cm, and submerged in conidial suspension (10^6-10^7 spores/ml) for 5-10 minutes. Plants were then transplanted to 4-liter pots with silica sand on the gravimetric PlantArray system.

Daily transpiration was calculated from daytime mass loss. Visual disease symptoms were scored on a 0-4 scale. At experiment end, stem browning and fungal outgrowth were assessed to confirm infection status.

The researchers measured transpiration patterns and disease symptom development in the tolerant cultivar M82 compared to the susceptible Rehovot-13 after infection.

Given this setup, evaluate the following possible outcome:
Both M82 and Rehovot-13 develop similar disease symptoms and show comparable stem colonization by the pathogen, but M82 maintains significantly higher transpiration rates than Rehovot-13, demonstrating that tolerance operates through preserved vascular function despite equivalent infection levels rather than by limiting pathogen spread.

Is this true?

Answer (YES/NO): NO